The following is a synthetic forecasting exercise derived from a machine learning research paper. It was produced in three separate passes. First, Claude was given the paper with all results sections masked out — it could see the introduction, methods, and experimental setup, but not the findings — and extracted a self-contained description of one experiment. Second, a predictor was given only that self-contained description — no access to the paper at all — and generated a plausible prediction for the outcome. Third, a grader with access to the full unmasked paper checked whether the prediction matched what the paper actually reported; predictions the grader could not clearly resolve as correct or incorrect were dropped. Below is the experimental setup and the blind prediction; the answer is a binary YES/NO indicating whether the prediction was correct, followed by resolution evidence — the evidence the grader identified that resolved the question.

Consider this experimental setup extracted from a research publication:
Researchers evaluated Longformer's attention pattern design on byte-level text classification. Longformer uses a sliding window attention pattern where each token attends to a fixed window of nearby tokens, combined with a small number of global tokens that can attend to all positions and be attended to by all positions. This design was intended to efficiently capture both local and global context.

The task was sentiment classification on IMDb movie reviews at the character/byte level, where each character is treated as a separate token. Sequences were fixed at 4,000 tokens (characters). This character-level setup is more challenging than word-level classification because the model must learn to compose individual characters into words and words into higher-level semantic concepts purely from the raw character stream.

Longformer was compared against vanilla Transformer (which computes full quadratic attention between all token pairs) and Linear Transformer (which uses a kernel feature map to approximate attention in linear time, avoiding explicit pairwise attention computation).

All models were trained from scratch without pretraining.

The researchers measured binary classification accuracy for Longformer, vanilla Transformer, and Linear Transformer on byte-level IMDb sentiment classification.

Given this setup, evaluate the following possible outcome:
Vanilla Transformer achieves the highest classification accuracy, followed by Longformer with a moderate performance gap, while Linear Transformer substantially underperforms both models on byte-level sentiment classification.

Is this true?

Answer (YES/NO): NO